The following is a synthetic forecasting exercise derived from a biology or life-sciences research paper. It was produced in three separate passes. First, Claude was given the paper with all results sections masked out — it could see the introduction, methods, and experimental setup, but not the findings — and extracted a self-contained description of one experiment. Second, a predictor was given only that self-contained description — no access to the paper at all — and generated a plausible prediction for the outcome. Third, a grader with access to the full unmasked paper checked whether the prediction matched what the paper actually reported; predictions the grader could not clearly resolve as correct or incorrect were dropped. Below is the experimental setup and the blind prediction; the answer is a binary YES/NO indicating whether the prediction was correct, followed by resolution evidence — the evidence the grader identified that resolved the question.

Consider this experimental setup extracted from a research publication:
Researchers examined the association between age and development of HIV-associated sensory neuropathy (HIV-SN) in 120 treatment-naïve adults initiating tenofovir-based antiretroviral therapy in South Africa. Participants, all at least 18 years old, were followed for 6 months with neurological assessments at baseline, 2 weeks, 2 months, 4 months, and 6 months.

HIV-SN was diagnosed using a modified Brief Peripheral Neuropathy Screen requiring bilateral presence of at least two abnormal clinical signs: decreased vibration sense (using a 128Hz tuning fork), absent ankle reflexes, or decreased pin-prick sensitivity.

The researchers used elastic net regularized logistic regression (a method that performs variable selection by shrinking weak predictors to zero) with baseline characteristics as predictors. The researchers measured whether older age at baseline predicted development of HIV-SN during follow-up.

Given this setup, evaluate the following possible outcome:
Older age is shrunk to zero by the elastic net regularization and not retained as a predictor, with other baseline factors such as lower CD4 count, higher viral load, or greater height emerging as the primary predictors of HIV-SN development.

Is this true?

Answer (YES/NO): NO